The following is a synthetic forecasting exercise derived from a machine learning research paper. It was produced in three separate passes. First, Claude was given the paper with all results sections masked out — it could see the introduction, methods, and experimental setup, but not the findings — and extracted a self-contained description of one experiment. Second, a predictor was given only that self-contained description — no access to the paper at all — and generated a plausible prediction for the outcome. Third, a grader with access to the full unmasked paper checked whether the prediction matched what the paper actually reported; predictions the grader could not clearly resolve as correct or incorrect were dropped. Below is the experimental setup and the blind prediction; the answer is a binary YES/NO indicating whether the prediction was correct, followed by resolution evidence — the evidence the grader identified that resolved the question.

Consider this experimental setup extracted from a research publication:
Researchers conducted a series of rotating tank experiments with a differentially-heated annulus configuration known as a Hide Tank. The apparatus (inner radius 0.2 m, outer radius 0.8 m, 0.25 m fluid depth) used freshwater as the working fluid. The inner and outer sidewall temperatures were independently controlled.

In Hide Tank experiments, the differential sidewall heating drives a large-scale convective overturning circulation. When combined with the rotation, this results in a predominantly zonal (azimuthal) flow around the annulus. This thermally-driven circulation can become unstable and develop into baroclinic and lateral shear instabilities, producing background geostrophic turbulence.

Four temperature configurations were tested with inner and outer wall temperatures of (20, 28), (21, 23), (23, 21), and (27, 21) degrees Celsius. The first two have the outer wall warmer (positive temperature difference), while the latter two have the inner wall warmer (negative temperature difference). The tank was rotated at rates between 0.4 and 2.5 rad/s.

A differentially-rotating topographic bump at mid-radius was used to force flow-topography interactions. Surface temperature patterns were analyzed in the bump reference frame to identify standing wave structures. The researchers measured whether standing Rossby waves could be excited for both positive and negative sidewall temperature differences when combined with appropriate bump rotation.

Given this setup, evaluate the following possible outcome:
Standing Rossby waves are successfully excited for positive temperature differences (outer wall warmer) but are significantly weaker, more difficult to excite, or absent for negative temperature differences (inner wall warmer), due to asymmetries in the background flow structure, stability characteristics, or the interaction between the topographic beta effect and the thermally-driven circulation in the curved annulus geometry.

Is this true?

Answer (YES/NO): NO